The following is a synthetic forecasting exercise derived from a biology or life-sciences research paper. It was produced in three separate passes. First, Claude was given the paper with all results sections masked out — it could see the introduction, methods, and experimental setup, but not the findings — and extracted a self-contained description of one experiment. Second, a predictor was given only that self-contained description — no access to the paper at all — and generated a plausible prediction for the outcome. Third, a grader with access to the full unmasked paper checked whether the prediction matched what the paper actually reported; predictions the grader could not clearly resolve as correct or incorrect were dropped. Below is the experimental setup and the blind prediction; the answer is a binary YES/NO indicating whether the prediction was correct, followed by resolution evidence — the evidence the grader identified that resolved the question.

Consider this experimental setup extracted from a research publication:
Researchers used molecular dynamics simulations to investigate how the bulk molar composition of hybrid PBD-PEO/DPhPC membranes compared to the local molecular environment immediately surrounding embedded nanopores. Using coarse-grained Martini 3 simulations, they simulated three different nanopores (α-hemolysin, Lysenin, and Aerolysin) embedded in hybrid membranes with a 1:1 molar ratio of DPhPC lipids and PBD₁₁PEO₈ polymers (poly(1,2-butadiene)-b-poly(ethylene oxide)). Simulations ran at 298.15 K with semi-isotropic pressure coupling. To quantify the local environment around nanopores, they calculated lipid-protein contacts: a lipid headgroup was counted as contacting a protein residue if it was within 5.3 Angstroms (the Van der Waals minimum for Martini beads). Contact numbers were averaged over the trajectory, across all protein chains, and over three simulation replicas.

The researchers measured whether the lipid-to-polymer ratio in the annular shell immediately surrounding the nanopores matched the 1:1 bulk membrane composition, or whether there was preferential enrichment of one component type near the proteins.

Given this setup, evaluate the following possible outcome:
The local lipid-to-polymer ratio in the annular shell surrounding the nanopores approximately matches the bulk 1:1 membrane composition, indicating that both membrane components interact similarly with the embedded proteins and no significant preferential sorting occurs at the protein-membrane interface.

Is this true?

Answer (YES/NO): NO